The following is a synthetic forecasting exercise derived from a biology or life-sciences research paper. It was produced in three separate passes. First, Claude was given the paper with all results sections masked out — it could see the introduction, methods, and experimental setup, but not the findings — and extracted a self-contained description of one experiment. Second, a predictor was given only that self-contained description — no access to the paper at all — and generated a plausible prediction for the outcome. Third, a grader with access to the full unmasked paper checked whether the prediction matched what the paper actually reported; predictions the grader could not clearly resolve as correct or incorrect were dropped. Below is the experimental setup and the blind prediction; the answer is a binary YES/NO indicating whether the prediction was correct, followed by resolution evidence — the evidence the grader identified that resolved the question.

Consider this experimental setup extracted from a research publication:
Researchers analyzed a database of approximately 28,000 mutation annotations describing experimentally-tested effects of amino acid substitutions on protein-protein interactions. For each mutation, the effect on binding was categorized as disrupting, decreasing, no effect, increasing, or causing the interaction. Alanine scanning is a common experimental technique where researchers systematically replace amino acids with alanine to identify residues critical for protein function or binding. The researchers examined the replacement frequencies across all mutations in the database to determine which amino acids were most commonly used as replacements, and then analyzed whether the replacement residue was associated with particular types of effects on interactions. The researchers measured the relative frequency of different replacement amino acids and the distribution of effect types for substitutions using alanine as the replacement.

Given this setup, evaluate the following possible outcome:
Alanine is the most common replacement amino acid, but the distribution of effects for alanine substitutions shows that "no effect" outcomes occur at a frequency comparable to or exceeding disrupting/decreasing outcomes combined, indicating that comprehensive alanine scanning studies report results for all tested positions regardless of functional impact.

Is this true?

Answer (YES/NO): NO